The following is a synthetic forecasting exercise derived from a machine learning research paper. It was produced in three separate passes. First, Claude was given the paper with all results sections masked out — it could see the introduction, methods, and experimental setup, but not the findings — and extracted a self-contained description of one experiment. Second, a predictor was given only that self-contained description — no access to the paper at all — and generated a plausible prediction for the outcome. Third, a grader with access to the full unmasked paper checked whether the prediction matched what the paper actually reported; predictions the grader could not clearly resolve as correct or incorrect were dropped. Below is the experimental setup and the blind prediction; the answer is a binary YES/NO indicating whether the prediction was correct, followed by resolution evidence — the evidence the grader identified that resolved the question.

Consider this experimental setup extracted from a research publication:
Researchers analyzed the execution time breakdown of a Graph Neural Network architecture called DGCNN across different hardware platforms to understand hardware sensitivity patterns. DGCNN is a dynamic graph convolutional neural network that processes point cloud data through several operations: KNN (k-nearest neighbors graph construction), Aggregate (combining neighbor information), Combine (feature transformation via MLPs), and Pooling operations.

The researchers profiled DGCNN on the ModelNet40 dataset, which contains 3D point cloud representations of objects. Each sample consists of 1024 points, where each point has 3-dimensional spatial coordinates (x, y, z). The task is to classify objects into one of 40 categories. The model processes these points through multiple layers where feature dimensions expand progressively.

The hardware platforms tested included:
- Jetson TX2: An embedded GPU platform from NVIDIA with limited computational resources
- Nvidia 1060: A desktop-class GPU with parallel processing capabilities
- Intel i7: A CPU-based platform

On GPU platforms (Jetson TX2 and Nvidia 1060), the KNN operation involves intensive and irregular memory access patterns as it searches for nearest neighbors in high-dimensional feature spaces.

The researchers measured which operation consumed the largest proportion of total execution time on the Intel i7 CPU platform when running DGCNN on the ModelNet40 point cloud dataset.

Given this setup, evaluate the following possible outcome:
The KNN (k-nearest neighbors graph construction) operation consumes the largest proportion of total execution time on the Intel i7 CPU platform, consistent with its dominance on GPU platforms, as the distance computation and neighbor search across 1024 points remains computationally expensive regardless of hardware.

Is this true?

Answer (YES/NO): NO